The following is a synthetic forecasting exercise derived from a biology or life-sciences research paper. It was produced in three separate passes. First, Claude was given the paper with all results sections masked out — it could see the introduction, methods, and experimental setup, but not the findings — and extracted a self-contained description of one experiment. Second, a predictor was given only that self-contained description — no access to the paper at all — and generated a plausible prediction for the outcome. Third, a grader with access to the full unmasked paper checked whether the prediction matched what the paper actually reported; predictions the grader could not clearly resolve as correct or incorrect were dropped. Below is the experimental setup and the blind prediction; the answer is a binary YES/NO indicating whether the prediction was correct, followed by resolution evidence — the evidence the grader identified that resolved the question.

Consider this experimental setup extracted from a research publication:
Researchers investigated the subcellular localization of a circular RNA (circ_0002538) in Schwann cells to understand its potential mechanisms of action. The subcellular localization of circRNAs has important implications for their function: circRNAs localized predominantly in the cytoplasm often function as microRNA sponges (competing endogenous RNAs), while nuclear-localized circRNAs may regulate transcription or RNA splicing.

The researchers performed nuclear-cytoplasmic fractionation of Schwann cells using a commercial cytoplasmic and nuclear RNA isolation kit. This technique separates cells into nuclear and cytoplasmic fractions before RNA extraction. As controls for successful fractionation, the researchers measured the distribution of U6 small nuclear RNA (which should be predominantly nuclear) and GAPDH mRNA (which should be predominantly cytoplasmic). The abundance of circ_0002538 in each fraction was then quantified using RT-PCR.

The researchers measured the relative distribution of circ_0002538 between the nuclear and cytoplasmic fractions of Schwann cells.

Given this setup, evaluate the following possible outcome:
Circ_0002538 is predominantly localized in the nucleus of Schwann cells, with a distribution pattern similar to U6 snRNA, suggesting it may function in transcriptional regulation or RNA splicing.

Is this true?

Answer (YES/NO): NO